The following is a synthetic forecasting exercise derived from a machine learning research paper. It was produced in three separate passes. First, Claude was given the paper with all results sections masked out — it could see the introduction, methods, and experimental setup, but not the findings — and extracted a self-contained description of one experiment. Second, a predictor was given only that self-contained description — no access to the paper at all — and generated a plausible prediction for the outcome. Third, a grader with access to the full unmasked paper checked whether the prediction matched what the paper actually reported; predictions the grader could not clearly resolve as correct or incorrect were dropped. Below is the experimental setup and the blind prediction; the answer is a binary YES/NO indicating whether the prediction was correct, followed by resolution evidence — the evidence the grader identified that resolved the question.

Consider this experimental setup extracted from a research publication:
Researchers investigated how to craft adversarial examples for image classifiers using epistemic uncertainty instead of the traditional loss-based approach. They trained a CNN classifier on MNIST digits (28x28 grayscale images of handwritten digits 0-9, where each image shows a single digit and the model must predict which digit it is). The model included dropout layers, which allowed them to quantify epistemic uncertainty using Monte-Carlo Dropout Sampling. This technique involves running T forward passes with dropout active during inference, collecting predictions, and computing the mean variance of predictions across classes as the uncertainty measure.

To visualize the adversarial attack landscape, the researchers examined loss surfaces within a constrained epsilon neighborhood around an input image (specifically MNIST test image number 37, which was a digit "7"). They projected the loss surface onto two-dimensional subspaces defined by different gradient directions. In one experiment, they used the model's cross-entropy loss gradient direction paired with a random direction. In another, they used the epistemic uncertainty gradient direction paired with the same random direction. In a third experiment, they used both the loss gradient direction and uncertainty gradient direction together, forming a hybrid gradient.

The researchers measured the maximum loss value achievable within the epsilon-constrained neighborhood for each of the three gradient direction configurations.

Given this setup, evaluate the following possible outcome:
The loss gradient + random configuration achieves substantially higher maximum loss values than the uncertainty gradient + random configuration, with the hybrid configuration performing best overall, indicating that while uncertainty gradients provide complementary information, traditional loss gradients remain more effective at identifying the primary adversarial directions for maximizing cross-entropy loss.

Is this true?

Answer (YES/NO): NO